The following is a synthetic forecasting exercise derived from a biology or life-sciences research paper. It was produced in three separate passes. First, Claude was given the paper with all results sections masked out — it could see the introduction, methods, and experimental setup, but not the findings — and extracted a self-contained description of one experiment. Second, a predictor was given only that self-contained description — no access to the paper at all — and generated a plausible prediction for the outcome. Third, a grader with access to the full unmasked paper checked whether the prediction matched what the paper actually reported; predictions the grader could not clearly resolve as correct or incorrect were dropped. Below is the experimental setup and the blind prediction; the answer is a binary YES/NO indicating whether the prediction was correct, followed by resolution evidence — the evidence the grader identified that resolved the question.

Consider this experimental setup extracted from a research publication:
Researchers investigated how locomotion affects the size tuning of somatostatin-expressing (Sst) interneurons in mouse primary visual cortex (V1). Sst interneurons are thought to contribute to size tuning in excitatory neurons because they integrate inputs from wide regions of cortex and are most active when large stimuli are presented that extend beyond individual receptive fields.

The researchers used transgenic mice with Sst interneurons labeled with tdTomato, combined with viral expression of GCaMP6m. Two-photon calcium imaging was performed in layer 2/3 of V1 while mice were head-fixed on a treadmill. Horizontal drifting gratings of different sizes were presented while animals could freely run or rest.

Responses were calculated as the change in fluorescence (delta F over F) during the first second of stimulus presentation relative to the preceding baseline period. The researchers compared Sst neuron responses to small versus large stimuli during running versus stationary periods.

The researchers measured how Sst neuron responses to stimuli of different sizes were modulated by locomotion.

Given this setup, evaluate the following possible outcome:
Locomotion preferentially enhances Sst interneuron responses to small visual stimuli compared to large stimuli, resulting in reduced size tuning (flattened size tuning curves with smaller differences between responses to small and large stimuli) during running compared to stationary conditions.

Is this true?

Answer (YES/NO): NO